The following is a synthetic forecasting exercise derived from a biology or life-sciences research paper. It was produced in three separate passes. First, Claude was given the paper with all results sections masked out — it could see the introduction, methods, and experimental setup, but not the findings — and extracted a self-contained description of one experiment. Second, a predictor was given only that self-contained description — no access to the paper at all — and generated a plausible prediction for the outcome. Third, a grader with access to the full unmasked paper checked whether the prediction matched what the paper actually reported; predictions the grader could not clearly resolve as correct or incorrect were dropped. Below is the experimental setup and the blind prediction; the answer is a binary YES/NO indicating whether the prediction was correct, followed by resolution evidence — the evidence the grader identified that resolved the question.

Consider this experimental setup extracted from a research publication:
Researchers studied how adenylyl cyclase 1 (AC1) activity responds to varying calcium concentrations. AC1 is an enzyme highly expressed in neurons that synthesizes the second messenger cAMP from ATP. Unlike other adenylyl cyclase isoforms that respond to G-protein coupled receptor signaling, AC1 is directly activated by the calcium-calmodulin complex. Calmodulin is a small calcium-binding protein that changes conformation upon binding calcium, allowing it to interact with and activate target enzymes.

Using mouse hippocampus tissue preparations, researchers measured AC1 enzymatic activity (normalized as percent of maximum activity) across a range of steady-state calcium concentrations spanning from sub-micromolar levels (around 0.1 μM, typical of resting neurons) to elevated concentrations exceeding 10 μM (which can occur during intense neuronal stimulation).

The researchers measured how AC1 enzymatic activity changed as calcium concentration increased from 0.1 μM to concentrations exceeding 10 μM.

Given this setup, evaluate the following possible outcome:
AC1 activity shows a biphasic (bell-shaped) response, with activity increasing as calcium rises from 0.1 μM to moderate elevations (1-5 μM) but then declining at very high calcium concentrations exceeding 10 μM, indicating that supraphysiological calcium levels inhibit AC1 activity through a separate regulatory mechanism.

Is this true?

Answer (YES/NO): YES